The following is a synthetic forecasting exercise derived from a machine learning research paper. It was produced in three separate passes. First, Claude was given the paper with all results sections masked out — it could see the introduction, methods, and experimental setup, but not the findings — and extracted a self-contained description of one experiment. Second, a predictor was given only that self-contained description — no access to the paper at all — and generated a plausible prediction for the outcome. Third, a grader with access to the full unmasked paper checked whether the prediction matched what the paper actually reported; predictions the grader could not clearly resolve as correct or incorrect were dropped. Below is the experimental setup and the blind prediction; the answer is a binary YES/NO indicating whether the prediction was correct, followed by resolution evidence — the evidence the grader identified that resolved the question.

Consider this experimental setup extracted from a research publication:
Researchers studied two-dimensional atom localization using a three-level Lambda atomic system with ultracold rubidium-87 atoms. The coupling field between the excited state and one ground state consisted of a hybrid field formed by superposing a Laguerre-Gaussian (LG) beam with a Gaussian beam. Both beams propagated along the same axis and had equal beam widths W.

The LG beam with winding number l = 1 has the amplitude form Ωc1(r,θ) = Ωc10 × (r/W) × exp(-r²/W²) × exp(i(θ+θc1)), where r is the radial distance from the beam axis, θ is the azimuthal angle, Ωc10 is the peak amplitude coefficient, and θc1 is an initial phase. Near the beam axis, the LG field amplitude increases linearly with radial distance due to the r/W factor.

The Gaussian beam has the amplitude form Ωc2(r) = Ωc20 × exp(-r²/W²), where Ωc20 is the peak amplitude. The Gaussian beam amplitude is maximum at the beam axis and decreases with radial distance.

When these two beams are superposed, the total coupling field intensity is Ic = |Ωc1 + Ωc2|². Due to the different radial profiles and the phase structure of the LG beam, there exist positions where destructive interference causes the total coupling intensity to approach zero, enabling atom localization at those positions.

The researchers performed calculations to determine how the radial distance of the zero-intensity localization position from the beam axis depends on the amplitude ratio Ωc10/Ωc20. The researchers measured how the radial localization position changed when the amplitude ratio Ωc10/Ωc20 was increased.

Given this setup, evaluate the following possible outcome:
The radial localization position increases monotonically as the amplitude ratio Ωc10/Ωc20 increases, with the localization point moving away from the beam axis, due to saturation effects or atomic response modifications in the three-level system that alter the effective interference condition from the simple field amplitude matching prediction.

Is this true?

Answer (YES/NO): NO